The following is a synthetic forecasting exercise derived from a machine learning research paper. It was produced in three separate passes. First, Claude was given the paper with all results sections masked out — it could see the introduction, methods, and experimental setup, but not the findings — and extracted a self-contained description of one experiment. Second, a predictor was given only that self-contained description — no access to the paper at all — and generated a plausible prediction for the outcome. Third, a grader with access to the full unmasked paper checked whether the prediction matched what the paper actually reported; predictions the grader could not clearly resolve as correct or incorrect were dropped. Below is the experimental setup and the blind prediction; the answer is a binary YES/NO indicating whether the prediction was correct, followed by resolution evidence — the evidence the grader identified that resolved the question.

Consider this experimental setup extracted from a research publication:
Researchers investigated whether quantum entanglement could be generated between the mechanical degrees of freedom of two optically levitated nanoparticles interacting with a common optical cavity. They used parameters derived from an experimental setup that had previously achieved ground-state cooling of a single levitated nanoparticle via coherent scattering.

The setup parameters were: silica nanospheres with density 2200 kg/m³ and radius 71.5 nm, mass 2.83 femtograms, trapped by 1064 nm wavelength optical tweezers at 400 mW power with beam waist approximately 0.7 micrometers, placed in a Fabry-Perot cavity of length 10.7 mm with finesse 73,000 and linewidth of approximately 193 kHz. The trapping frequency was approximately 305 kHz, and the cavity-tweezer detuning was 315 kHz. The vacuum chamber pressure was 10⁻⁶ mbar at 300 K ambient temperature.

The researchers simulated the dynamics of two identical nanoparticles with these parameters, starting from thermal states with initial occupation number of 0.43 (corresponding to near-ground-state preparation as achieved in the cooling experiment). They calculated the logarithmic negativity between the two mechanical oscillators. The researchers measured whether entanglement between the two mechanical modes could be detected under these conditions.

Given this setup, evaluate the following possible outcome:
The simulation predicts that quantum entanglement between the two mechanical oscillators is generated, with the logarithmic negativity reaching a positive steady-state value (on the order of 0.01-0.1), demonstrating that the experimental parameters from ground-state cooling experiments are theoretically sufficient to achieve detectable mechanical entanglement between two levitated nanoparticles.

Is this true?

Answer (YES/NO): NO